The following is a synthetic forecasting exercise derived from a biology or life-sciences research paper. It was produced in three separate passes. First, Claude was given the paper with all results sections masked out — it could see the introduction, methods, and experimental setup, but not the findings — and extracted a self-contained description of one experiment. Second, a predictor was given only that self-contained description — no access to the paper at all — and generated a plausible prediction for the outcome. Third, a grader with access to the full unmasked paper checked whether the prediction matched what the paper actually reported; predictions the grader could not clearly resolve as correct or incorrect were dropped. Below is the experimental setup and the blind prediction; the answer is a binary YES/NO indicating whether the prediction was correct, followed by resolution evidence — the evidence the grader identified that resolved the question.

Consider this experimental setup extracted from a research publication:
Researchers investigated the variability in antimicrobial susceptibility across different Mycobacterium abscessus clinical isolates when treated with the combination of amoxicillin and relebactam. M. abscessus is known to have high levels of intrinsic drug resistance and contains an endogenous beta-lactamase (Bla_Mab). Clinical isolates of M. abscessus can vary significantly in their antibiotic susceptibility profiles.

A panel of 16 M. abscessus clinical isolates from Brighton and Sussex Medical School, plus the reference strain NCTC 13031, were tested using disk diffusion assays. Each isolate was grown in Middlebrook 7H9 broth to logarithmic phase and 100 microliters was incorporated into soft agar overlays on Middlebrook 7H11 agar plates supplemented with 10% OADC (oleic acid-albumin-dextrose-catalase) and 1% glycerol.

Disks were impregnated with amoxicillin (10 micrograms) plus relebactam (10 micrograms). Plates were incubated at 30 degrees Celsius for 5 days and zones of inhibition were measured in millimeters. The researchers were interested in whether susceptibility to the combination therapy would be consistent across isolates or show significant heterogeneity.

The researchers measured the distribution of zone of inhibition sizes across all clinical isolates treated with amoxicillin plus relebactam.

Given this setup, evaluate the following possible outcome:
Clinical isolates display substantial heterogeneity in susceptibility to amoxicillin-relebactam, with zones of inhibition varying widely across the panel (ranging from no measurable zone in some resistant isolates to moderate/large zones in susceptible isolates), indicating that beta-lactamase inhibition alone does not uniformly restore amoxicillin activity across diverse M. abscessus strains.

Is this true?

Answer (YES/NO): NO